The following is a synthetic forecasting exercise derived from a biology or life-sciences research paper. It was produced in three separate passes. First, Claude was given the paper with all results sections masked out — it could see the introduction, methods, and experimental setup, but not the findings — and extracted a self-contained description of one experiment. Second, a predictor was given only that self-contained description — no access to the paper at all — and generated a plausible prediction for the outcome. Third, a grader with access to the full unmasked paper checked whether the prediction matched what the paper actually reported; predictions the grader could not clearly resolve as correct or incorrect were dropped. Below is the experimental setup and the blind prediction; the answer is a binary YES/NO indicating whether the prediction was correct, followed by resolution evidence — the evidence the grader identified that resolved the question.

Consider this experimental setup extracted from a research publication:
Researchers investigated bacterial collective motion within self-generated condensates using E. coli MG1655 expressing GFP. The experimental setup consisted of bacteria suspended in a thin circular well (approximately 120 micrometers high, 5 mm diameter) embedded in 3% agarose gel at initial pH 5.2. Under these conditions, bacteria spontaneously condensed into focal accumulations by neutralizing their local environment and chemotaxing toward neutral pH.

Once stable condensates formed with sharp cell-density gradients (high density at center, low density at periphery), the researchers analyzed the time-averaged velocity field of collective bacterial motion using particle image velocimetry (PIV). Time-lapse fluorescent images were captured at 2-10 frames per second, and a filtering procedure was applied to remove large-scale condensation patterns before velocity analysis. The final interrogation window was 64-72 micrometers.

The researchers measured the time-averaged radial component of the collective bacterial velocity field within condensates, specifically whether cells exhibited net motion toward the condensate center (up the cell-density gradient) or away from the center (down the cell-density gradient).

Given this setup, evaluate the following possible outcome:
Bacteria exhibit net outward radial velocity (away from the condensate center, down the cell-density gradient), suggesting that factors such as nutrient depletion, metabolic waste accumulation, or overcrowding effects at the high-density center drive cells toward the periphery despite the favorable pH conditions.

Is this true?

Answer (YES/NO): YES